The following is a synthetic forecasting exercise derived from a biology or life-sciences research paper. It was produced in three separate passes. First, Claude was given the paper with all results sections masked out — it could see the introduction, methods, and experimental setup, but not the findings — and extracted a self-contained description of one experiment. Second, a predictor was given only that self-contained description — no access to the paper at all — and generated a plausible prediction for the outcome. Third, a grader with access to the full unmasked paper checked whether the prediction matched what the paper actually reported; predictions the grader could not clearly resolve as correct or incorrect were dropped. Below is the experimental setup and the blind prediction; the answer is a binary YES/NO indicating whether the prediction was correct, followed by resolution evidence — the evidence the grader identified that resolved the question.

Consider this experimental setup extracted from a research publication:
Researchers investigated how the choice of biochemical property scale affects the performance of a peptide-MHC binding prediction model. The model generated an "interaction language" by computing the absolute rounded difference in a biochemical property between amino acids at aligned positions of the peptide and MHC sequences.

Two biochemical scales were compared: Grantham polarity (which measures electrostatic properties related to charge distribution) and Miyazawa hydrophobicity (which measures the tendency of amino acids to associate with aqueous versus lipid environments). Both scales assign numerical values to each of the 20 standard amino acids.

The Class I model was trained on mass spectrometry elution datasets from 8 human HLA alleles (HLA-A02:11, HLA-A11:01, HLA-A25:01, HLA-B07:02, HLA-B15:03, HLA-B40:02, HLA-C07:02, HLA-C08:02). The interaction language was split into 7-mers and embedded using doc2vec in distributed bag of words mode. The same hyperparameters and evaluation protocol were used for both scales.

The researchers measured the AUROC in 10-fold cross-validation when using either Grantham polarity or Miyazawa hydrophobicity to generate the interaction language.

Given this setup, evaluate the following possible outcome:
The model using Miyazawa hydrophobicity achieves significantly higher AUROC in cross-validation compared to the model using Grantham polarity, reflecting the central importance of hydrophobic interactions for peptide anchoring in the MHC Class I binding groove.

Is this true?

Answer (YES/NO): NO